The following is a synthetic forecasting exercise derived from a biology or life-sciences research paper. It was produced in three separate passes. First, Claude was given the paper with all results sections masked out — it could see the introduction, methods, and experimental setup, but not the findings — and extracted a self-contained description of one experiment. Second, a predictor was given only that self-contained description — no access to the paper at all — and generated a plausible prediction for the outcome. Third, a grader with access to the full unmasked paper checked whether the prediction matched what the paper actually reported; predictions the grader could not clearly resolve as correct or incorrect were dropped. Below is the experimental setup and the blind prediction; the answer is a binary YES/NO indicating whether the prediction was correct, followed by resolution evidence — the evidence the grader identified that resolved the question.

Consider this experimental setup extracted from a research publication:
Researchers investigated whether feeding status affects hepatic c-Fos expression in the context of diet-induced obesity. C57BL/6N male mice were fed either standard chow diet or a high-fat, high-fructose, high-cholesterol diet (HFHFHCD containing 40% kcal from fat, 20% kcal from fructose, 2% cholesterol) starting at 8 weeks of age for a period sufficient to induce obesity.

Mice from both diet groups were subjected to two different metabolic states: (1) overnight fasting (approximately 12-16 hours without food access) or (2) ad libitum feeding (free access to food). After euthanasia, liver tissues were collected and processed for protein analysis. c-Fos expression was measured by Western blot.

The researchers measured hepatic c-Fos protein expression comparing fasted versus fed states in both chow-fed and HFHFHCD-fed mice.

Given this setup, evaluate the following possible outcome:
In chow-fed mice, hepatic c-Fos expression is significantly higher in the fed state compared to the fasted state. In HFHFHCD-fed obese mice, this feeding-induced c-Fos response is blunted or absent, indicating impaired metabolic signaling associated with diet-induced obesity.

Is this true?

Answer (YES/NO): NO